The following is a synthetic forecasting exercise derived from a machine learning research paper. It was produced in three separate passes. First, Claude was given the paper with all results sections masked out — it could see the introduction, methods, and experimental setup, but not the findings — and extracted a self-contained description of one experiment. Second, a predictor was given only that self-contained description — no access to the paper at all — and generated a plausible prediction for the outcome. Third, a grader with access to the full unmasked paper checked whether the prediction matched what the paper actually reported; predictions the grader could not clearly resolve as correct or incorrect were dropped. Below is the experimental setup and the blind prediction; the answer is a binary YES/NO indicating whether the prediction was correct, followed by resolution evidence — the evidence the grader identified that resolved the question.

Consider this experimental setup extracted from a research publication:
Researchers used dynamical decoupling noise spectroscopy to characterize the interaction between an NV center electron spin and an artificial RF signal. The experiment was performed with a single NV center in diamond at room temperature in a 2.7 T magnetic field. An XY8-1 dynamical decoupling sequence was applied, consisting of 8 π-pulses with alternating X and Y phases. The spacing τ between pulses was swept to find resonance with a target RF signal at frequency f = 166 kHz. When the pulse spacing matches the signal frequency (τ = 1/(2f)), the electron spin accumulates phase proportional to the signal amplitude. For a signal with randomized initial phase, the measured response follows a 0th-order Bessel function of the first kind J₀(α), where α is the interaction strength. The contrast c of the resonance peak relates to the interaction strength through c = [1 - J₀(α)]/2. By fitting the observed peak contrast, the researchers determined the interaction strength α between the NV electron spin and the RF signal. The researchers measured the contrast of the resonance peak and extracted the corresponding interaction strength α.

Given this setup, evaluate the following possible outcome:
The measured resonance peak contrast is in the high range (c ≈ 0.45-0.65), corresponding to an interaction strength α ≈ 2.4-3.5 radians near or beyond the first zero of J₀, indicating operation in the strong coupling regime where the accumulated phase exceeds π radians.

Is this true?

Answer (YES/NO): NO